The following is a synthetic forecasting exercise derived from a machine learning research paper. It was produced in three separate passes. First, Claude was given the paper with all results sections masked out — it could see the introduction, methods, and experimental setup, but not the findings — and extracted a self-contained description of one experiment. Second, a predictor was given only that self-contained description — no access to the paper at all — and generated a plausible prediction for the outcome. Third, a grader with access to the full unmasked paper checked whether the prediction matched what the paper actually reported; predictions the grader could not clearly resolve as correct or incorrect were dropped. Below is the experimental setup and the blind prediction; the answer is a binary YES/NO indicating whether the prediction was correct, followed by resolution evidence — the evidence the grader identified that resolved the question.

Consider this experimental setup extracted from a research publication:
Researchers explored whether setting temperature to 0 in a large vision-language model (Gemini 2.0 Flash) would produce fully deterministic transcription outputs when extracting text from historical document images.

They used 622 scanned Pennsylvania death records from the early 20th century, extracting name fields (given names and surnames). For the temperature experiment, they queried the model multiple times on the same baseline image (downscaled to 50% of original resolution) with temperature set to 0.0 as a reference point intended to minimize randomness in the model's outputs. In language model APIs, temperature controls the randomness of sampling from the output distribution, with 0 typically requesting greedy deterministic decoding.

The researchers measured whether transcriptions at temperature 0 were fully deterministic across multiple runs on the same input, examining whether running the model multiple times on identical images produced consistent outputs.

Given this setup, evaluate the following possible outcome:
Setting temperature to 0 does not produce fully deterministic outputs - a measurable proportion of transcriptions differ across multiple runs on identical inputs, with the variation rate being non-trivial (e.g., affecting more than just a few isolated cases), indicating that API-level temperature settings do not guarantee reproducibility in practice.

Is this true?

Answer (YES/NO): NO